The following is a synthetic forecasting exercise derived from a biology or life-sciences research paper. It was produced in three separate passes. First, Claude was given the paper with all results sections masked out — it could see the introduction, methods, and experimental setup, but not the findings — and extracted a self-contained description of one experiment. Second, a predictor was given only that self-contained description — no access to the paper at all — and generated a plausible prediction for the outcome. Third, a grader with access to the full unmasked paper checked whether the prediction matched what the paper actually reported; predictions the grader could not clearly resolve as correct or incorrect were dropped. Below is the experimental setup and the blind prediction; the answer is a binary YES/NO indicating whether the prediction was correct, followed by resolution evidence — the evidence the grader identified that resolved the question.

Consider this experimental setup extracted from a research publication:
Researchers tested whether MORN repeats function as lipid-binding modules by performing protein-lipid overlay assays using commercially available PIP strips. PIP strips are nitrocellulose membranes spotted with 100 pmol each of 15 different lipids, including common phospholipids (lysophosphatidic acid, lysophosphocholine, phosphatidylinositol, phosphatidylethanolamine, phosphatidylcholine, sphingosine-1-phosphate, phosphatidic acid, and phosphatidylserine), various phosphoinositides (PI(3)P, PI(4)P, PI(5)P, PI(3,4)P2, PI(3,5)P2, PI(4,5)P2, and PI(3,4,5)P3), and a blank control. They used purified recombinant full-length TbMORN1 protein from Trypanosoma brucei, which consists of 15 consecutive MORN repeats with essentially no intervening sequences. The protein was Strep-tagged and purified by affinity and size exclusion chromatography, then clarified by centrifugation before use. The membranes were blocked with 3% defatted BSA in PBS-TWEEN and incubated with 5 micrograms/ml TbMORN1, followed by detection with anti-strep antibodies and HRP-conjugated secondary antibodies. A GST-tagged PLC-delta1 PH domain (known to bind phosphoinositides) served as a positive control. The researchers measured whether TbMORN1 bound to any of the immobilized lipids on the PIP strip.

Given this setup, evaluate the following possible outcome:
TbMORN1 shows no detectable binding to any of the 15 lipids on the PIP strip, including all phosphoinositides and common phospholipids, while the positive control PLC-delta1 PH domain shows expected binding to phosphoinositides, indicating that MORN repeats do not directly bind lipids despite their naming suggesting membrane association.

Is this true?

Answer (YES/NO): NO